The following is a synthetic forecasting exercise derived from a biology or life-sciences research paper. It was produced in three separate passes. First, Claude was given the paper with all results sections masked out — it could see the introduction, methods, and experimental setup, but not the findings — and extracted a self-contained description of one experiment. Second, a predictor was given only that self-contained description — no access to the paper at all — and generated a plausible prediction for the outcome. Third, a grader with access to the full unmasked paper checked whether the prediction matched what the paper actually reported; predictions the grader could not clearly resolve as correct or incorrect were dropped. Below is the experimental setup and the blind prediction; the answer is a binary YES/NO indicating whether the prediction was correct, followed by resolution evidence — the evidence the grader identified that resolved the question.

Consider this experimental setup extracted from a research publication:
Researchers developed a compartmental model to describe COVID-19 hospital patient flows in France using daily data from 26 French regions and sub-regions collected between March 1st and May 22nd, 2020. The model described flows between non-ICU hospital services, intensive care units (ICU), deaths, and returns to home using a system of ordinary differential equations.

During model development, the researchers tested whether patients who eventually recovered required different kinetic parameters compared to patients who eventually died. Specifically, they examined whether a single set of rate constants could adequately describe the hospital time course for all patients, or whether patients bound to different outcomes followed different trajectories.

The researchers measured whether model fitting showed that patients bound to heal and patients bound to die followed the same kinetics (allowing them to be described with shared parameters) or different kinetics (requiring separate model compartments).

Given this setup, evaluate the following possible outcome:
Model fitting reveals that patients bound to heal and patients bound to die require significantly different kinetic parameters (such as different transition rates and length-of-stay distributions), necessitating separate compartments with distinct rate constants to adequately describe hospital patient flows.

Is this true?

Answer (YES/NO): YES